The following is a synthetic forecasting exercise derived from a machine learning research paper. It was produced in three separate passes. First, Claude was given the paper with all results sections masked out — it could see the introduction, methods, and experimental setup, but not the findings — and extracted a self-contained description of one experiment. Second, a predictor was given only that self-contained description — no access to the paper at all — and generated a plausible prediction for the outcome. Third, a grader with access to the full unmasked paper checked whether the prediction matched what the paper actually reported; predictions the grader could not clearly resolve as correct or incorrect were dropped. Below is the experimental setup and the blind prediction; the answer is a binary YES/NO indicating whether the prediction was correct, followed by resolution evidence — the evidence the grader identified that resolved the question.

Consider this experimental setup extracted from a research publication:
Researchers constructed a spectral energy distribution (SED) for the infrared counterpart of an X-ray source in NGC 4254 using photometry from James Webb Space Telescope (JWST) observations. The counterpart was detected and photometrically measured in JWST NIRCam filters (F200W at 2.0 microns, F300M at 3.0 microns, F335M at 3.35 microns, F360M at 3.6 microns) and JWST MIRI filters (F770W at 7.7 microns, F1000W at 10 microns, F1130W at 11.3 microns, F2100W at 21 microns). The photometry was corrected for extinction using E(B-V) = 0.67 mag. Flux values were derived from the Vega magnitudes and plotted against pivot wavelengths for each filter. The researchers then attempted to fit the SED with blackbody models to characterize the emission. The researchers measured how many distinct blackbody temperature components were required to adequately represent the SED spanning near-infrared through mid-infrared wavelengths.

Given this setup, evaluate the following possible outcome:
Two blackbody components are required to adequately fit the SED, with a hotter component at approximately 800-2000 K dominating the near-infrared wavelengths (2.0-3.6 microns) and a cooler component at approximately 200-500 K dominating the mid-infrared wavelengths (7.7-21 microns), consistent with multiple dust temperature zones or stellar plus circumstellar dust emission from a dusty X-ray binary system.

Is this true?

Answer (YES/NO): YES